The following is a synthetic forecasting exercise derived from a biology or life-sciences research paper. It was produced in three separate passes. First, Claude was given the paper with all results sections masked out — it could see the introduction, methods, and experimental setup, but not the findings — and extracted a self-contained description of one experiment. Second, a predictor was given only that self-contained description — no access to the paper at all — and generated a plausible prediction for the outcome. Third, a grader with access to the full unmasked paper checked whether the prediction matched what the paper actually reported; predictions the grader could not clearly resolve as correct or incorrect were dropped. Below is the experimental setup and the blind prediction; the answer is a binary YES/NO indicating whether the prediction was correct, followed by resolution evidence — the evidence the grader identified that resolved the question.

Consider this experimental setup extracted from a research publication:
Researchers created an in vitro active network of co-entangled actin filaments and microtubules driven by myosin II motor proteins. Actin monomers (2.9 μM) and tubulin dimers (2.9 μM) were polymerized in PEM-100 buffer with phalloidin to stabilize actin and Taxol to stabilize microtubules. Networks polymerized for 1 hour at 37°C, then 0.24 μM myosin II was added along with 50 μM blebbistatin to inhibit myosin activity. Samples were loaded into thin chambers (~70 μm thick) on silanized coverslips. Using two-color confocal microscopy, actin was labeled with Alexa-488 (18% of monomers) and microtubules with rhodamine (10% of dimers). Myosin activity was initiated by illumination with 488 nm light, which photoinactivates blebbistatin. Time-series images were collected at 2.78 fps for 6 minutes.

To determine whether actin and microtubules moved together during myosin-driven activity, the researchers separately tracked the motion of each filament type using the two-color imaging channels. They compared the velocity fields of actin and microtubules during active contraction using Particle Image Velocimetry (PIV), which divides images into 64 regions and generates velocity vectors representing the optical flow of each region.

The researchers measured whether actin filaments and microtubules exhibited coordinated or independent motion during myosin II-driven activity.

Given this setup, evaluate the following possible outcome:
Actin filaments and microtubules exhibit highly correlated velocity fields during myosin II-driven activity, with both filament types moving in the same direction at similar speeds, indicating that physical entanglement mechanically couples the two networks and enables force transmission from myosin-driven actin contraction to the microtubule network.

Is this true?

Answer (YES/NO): YES